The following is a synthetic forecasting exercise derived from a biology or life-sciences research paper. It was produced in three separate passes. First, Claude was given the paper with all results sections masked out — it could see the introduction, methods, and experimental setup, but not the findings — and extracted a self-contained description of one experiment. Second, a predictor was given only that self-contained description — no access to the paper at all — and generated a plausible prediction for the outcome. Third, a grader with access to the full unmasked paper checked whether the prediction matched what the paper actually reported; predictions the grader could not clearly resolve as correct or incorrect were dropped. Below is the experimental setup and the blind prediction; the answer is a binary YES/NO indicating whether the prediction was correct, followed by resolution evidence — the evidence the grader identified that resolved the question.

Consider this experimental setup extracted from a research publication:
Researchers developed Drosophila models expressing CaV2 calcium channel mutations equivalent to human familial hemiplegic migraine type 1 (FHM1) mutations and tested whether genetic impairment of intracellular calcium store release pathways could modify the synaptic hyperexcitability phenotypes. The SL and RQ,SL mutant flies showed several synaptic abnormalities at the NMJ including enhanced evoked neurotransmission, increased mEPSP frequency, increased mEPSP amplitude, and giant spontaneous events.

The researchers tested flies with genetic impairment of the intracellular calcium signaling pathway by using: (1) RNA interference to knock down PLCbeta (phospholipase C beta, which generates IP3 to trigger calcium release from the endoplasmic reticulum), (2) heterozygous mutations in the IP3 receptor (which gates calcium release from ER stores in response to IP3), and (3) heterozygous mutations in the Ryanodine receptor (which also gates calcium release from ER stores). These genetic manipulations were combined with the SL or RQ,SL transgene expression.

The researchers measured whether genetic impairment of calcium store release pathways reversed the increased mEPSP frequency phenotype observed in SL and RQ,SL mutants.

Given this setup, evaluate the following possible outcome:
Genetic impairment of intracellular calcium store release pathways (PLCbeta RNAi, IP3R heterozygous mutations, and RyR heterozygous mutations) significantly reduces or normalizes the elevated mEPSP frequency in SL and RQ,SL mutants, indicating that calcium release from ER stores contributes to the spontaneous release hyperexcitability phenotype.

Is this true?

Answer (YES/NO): NO